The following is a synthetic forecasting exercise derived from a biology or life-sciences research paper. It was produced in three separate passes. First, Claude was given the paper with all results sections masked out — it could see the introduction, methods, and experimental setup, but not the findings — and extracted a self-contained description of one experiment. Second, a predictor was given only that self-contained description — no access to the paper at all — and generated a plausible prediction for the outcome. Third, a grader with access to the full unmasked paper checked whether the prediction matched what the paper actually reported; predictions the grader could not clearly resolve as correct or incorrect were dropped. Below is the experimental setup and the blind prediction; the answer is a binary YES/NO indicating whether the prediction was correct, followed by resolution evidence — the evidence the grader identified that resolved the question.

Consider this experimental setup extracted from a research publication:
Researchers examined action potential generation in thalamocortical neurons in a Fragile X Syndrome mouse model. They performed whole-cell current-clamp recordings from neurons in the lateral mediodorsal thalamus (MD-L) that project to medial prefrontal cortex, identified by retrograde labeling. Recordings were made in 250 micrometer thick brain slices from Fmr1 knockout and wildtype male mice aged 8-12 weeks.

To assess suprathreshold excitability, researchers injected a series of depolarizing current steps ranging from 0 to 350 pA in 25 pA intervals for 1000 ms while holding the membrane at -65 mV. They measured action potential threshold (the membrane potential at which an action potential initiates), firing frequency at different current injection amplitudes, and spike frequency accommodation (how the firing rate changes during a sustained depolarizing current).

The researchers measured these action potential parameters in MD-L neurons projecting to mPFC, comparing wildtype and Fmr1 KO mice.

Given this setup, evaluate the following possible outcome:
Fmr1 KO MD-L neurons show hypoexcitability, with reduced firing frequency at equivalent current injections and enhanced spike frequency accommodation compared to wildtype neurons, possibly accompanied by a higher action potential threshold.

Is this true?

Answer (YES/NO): NO